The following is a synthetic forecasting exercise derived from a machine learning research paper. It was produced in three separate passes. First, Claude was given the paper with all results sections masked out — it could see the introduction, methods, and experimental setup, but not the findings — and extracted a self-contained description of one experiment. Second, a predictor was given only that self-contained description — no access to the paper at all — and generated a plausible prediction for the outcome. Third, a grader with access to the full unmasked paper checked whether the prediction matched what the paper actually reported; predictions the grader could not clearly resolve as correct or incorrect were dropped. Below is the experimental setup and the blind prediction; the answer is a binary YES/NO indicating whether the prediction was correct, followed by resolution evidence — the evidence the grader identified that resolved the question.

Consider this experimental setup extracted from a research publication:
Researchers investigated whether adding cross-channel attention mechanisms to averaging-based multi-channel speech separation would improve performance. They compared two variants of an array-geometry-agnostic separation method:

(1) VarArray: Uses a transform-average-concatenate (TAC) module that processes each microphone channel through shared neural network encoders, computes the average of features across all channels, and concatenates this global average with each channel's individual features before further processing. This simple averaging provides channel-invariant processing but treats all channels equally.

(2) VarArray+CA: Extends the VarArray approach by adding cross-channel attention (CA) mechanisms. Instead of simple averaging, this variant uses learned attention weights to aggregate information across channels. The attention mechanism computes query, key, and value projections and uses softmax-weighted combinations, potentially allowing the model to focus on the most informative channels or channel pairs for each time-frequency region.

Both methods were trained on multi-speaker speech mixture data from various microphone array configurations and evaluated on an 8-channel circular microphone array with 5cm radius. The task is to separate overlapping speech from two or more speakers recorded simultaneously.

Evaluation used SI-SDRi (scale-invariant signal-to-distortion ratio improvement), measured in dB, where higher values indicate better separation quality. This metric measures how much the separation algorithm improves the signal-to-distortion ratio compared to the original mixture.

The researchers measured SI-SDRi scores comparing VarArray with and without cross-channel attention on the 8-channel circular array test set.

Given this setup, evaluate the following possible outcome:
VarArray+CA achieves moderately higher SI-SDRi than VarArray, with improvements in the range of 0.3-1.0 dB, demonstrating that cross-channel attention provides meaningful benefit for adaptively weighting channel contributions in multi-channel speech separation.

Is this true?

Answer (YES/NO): NO